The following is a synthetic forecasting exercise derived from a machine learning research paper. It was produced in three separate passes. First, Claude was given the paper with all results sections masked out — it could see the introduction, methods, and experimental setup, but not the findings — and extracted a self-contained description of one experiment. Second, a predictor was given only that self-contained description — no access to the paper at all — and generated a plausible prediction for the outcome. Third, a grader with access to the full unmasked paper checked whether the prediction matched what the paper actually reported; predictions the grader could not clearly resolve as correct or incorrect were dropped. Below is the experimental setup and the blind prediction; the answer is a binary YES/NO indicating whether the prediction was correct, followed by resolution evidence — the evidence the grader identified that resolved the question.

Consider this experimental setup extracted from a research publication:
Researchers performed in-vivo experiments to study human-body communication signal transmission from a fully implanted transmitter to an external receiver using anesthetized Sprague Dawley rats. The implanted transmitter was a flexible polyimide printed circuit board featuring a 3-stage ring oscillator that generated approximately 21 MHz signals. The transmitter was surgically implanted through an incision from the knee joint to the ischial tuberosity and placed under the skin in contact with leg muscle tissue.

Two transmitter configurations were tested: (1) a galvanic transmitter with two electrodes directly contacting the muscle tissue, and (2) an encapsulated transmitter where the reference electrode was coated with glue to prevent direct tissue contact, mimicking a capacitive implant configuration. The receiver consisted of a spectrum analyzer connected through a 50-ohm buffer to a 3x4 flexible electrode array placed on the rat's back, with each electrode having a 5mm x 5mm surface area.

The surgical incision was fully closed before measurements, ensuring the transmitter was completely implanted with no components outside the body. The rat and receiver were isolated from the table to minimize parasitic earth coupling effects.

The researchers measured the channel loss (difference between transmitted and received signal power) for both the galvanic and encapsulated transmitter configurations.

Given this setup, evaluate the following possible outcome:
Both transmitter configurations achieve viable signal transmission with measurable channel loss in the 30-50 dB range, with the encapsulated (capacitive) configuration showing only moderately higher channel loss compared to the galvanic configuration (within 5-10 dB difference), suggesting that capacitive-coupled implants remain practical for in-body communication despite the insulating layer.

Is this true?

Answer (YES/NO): NO